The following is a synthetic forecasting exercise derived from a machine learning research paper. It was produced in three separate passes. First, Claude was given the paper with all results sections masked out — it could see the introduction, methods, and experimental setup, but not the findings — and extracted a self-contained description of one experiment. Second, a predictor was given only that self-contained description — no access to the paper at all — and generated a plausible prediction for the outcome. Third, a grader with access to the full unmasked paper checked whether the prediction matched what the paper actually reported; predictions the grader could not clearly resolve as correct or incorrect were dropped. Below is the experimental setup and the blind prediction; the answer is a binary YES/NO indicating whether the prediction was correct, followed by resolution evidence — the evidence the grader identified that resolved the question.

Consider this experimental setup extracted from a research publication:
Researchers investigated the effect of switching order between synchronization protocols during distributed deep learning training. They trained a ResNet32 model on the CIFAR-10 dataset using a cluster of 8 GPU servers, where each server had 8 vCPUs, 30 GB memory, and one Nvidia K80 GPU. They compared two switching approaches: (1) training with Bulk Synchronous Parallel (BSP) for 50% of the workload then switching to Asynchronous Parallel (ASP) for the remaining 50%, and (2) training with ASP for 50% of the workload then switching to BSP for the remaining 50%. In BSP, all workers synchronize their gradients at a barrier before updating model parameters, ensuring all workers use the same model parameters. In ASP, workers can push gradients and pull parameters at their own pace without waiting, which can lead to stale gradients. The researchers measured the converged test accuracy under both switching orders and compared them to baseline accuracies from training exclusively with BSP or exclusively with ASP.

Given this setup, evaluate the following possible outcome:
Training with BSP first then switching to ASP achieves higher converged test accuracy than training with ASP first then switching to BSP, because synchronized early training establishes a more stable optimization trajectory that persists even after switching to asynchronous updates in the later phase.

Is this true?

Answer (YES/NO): YES